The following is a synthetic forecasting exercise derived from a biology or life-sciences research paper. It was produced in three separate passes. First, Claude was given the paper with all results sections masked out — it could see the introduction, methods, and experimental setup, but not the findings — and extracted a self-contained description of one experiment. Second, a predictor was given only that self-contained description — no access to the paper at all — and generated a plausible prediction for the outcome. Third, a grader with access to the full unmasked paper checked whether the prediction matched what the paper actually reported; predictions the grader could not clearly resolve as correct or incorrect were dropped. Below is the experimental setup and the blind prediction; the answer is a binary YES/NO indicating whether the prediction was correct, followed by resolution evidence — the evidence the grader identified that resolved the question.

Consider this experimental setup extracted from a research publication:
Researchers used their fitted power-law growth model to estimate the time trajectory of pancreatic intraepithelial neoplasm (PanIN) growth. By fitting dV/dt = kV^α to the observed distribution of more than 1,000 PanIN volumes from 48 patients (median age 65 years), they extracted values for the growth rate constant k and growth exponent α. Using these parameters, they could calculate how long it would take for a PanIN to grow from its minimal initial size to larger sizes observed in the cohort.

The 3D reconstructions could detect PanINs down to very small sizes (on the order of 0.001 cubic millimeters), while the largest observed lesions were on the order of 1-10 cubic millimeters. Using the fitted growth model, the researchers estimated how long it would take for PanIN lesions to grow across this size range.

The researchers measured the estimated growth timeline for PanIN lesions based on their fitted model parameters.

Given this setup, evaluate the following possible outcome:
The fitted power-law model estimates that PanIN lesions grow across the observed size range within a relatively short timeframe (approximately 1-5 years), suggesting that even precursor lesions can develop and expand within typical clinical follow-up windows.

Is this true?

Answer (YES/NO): NO